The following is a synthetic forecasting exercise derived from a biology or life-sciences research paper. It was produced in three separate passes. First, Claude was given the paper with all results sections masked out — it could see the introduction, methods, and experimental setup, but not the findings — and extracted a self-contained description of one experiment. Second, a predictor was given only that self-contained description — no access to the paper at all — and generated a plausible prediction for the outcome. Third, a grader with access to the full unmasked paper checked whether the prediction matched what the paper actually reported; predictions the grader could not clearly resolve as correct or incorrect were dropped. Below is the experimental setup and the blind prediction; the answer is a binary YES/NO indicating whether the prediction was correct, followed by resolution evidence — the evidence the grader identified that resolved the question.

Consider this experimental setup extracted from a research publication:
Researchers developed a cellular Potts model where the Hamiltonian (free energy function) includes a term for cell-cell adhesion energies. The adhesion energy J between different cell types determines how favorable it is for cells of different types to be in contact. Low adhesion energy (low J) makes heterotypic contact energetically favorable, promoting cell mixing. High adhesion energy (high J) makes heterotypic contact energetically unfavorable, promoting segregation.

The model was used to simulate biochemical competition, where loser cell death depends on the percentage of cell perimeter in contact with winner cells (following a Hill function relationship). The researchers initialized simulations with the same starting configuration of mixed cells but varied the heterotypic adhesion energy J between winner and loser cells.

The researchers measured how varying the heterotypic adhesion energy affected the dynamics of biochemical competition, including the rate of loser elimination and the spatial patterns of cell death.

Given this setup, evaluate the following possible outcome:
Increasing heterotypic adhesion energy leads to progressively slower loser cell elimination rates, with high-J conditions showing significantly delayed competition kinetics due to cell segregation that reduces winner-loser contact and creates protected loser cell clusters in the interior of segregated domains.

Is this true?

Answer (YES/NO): YES